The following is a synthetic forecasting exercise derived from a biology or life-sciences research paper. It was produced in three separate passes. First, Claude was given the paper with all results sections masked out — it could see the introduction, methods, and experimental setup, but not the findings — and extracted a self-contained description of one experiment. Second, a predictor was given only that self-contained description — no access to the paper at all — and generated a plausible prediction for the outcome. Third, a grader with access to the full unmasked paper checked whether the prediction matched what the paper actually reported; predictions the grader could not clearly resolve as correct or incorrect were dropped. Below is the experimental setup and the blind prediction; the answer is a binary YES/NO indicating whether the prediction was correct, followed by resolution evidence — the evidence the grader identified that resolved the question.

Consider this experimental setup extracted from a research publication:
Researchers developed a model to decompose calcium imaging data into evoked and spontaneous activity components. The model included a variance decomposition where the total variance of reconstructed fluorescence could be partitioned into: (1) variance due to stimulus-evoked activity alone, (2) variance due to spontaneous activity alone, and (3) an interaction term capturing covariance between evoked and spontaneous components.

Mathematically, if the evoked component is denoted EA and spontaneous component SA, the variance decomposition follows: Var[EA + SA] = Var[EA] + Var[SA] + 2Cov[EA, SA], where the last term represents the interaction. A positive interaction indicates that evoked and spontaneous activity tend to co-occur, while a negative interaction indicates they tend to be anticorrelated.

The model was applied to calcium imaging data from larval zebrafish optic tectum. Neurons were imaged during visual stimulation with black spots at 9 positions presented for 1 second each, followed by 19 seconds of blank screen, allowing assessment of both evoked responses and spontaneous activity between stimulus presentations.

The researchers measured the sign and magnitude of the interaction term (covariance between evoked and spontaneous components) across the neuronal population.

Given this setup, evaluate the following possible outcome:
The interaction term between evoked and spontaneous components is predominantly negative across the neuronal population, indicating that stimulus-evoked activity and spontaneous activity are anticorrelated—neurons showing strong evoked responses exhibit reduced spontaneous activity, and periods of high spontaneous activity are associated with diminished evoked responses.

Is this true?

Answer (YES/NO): NO